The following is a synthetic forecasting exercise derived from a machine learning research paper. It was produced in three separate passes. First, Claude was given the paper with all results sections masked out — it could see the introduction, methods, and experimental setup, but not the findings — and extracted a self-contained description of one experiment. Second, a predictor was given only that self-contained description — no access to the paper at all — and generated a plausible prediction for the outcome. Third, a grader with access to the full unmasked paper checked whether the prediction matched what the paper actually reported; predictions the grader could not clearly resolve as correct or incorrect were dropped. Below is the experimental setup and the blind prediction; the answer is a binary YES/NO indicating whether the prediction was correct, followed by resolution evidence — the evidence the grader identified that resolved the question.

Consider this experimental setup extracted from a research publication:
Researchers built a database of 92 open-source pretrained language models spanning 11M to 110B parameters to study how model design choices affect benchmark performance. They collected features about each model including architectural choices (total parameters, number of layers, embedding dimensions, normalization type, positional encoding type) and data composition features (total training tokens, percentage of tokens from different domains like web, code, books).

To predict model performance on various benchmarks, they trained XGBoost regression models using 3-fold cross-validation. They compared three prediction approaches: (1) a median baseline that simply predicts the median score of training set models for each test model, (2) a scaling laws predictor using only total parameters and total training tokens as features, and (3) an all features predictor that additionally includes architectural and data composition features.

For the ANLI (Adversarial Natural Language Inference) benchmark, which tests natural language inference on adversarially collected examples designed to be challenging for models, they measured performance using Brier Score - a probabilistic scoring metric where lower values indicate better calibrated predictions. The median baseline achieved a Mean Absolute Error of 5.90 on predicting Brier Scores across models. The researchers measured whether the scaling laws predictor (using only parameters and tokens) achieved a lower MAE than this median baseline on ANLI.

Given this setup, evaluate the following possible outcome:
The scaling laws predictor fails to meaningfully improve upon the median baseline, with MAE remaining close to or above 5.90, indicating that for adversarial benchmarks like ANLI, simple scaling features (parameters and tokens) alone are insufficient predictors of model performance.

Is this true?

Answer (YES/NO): YES